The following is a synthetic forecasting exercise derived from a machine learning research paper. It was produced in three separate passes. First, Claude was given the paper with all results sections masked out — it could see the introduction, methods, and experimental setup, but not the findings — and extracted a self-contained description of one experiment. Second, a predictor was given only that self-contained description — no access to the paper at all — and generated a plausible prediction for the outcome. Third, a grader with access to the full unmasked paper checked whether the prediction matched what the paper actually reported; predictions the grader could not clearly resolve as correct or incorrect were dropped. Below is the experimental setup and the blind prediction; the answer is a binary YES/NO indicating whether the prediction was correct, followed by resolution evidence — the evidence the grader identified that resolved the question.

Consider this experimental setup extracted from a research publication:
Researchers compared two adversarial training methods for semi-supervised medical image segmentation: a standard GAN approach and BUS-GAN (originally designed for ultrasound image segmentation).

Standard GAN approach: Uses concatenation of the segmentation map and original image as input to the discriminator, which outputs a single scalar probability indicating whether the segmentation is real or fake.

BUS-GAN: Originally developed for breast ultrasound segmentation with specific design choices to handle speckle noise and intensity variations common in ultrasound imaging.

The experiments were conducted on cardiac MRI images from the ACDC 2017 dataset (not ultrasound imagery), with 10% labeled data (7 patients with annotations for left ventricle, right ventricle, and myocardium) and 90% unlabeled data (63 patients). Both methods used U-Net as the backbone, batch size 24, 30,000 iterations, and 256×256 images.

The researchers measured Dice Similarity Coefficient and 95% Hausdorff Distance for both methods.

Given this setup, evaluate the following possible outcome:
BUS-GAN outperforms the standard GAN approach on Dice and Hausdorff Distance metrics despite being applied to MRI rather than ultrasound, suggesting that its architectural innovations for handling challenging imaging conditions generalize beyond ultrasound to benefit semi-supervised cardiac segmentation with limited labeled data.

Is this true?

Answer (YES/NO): NO